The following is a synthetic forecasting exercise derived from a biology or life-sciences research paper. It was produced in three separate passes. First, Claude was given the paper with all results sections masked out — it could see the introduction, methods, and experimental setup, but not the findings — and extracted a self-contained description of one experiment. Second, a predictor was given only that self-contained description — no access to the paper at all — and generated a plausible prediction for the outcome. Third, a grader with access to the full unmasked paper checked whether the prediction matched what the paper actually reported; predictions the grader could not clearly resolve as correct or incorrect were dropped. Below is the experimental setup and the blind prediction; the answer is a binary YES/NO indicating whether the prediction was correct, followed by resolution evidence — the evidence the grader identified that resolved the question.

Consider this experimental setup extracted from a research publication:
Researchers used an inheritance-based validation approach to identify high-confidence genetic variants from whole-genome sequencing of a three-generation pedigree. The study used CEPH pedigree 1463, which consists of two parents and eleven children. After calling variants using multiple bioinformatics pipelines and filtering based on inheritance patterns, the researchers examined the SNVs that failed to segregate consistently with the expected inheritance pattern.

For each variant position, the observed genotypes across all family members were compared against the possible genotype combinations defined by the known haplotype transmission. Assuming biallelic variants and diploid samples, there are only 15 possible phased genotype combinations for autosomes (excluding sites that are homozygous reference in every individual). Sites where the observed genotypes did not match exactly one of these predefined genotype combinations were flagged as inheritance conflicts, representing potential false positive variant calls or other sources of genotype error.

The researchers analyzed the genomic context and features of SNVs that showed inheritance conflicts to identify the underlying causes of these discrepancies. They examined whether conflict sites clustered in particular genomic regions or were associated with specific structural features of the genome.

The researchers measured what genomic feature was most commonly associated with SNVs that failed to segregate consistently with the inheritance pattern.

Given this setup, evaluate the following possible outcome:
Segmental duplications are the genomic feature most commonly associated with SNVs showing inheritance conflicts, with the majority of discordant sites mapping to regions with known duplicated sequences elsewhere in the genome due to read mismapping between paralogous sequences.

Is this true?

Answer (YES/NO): NO